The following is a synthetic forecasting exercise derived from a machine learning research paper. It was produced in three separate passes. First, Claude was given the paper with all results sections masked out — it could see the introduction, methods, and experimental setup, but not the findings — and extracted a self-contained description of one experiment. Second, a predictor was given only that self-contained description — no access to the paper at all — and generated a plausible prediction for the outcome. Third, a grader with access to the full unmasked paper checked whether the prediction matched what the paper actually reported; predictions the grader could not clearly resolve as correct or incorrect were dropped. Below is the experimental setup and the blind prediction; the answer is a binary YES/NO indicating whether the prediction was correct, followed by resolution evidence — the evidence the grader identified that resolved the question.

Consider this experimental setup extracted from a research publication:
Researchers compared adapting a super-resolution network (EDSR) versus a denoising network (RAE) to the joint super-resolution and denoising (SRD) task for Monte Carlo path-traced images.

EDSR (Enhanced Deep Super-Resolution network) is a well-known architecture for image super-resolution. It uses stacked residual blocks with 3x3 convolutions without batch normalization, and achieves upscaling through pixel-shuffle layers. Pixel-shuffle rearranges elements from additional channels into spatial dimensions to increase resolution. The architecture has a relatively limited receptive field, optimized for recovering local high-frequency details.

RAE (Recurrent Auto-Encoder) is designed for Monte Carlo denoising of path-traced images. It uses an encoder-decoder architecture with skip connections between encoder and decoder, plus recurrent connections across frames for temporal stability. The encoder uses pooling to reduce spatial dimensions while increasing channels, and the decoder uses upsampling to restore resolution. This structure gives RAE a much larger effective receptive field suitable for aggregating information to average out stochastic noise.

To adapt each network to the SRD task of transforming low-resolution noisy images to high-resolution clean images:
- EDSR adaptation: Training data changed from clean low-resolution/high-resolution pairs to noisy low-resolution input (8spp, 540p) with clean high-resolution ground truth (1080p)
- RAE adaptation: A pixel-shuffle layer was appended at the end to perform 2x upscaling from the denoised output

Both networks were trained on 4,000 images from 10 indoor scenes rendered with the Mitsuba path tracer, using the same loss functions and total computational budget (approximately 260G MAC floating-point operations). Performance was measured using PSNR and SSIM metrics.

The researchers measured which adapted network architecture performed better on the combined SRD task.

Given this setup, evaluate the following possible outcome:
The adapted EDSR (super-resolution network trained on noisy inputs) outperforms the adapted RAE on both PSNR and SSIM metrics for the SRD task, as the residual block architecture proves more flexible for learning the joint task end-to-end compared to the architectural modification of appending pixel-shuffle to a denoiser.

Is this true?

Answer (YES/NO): YES